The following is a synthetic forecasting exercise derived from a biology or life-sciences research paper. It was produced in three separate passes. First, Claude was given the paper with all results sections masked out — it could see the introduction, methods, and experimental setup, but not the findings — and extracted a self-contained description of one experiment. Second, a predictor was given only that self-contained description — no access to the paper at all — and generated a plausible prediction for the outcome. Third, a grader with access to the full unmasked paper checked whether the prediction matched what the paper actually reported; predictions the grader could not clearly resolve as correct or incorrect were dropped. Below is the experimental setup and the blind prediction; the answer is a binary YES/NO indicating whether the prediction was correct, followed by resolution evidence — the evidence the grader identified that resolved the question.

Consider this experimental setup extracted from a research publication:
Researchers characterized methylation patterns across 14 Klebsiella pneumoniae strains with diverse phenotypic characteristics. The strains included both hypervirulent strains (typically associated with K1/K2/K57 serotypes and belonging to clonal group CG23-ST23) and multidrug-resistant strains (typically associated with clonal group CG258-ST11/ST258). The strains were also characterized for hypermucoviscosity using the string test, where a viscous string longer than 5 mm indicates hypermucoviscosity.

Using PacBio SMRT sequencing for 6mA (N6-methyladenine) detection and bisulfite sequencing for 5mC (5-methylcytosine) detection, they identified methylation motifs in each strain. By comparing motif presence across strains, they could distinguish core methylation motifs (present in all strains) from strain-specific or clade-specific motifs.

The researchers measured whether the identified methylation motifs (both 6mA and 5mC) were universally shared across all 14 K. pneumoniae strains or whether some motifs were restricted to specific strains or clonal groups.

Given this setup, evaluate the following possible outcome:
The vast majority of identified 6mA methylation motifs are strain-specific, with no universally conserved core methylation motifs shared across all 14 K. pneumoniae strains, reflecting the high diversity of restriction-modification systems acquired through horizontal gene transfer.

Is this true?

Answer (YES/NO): NO